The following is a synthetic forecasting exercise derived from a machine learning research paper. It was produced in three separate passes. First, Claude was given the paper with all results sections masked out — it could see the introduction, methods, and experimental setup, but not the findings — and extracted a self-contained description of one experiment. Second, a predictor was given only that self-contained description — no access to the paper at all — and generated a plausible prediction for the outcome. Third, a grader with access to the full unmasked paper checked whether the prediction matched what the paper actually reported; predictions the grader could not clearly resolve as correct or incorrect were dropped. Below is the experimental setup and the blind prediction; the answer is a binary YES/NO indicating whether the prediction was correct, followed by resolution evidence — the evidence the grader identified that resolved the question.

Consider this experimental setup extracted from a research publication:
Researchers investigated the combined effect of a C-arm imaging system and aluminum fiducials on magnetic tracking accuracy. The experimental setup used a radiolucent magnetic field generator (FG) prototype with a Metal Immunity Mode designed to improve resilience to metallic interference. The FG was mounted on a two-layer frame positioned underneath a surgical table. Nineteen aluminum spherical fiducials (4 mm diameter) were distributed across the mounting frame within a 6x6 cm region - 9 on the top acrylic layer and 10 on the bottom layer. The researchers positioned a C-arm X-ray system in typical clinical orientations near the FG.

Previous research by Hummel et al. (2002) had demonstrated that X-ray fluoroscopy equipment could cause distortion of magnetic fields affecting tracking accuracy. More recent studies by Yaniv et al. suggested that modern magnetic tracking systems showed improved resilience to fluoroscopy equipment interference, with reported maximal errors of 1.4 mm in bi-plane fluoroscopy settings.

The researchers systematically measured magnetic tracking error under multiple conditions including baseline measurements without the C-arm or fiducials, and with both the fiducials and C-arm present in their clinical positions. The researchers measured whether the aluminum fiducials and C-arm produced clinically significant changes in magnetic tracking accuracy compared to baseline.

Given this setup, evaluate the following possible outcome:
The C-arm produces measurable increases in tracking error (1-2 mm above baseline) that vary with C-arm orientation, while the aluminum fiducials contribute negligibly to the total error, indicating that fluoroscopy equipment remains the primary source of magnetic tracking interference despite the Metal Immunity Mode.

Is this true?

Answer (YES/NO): NO